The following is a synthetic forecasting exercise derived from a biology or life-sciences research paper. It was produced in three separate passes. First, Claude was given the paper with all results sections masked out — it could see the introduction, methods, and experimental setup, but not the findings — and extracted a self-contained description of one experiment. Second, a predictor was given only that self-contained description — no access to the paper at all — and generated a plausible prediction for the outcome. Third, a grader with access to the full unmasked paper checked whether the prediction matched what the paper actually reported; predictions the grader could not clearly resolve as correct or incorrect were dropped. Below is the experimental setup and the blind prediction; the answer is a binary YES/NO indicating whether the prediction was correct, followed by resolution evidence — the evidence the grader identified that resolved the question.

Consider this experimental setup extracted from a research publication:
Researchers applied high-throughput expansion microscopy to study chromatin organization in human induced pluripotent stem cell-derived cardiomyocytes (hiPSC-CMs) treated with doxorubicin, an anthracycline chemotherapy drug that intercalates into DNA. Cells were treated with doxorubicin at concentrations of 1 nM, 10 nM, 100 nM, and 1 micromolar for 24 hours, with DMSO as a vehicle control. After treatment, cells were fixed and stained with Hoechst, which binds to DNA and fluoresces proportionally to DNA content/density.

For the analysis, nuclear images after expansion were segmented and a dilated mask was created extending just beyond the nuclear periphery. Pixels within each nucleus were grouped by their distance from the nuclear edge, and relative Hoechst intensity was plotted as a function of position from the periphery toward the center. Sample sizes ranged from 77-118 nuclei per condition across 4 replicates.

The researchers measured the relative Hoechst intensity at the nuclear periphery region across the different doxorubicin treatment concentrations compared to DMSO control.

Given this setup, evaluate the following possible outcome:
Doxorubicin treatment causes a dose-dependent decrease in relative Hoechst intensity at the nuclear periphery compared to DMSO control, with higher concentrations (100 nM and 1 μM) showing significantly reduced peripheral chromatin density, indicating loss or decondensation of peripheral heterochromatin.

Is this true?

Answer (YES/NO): NO